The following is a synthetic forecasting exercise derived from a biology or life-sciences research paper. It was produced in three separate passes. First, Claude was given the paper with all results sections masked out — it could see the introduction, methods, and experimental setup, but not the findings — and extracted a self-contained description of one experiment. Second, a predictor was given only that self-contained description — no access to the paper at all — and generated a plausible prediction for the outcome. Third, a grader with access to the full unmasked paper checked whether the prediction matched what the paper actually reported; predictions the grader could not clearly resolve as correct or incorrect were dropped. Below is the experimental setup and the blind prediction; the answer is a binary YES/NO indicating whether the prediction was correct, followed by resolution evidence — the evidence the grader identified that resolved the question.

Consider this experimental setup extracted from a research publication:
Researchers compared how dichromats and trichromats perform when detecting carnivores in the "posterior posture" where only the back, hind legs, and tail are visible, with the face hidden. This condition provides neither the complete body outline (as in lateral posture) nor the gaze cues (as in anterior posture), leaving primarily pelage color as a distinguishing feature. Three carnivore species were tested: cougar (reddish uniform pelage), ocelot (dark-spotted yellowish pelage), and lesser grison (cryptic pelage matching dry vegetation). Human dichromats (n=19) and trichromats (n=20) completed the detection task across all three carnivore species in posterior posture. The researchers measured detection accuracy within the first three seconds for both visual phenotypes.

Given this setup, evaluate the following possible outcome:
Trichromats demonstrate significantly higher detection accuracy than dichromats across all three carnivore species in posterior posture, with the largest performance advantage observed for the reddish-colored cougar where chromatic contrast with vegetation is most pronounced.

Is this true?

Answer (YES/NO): NO